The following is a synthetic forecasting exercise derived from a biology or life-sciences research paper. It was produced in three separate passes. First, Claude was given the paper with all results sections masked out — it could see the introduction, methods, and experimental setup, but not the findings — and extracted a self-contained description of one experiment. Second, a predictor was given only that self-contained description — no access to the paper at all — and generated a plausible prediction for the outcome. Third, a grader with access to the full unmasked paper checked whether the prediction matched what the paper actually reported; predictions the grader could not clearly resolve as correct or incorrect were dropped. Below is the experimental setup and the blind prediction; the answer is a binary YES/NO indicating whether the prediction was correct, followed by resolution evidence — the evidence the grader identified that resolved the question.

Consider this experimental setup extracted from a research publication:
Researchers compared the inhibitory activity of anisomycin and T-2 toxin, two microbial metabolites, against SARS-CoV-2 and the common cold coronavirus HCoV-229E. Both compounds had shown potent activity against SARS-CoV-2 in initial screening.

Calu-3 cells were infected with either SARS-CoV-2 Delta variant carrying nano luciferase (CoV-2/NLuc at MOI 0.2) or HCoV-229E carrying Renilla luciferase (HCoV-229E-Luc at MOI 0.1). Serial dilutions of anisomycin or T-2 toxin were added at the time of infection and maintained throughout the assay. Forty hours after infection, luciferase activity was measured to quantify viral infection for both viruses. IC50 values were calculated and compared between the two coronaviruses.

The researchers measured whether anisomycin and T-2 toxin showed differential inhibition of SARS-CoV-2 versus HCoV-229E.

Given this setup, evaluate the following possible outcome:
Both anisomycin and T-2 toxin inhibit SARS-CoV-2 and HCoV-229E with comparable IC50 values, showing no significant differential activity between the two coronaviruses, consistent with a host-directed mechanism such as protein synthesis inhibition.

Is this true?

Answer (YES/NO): YES